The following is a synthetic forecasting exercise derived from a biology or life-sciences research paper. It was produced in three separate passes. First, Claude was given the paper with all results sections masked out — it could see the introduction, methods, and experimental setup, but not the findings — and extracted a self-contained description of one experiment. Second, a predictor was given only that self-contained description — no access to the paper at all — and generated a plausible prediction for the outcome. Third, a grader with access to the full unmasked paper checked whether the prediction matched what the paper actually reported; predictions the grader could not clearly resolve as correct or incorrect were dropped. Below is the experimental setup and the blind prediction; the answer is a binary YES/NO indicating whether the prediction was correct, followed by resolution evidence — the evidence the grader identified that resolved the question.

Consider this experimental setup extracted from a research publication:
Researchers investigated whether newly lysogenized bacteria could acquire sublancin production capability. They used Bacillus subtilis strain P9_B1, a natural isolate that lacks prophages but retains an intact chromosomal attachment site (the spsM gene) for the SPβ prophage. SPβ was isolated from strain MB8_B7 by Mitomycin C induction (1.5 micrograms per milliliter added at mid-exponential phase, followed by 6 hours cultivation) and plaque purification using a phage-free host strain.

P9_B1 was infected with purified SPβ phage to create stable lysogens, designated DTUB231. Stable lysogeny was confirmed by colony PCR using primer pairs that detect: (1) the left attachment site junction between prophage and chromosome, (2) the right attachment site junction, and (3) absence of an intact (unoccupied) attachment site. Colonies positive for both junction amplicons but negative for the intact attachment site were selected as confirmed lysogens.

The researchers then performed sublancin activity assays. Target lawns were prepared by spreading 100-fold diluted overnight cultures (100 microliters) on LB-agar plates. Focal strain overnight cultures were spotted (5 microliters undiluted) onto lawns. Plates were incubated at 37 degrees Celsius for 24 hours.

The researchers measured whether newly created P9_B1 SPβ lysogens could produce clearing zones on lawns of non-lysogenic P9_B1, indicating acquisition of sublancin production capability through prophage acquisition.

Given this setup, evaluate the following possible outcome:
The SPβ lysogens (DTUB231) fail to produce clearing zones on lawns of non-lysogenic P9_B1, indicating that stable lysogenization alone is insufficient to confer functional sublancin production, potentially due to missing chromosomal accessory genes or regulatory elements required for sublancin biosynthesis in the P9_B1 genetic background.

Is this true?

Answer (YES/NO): NO